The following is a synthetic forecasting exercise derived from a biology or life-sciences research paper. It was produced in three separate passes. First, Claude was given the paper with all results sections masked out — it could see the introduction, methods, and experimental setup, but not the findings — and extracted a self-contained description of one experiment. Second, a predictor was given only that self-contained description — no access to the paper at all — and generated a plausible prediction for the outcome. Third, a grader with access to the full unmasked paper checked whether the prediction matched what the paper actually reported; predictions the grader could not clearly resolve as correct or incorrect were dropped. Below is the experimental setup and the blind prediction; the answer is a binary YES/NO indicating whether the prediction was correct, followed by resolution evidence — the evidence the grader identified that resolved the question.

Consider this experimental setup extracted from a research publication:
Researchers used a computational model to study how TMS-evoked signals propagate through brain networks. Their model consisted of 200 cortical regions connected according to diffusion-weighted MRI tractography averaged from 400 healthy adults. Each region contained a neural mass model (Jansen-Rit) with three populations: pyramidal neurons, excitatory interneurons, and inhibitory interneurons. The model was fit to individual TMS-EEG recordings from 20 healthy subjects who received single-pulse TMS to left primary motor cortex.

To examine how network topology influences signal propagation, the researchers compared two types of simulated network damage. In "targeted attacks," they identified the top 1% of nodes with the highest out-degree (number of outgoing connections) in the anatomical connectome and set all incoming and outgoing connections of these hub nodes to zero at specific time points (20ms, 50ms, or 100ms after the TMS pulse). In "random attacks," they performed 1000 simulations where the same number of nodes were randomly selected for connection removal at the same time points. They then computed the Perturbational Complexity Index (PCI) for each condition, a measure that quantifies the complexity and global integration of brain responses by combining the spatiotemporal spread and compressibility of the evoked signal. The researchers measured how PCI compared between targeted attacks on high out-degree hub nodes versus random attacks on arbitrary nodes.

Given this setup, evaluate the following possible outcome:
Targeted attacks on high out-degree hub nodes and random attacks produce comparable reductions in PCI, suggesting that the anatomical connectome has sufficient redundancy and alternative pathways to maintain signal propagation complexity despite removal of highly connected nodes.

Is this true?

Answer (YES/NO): NO